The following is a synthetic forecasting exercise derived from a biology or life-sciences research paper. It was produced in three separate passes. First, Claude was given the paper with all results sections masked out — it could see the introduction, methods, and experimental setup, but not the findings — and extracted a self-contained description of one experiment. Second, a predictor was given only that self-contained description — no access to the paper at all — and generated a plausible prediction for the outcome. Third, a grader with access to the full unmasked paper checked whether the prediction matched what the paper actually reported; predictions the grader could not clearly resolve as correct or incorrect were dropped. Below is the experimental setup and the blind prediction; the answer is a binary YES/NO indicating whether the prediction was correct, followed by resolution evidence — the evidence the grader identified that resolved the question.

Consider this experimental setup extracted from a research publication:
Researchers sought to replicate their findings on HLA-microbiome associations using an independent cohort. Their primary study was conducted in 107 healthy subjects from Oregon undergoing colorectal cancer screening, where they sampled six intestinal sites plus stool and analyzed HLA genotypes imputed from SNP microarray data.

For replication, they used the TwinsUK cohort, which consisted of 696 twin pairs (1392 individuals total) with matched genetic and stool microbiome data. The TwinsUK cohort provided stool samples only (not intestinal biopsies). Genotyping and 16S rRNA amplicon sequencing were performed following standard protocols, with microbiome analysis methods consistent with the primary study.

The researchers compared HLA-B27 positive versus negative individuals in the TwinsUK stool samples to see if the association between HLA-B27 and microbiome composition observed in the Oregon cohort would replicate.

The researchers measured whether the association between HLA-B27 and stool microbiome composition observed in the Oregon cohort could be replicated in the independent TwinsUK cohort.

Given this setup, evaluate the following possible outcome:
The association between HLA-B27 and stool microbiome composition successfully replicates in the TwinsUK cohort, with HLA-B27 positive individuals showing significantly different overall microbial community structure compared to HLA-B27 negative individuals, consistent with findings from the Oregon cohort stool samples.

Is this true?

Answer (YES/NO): YES